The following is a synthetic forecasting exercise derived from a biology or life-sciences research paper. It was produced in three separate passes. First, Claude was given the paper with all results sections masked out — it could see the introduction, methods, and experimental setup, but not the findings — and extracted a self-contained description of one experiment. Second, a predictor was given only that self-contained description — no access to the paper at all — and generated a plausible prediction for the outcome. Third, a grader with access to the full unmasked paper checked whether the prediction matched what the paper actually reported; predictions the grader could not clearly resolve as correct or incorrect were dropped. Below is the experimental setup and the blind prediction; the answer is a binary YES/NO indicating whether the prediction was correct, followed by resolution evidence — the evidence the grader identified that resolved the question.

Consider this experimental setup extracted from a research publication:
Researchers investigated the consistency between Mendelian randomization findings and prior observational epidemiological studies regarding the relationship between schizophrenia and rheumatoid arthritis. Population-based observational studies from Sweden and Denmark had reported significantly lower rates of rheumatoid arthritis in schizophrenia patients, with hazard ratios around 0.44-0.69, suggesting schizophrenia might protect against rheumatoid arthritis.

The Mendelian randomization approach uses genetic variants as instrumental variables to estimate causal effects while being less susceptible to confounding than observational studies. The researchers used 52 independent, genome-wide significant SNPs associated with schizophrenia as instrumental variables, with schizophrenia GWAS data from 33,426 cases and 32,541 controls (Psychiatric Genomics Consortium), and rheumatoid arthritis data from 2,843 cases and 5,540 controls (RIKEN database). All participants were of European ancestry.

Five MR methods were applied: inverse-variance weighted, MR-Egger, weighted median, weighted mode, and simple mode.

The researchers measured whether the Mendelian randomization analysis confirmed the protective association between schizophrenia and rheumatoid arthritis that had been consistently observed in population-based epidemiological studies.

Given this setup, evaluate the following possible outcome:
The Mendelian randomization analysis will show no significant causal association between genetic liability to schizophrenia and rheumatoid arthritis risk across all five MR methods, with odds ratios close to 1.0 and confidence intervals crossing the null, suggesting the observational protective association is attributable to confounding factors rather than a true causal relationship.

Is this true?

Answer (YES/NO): YES